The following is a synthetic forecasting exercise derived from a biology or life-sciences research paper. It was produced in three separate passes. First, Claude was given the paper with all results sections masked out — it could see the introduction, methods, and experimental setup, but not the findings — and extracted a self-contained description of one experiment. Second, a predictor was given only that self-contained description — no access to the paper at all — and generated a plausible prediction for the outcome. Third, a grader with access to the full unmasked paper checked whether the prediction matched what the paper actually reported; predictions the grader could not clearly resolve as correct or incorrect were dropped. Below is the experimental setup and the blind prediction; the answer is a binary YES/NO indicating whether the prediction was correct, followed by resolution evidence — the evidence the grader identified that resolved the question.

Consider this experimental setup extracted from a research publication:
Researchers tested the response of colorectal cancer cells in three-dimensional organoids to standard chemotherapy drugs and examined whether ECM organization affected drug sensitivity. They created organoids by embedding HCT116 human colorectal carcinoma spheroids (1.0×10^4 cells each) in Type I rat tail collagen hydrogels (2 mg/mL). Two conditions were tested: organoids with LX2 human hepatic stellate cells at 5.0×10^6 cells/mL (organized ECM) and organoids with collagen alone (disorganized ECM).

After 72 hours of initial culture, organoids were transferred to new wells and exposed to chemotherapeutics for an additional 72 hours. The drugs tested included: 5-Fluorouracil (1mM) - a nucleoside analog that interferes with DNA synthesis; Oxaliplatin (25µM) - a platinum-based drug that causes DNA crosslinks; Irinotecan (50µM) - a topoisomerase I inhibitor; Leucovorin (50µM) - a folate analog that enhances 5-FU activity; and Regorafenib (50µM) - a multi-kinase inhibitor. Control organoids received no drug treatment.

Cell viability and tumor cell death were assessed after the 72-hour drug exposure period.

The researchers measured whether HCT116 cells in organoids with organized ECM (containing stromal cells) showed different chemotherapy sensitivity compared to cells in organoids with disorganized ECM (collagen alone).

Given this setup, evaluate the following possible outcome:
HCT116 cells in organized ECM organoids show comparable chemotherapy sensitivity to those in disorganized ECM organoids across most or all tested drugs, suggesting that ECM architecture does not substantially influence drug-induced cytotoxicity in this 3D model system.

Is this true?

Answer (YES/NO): NO